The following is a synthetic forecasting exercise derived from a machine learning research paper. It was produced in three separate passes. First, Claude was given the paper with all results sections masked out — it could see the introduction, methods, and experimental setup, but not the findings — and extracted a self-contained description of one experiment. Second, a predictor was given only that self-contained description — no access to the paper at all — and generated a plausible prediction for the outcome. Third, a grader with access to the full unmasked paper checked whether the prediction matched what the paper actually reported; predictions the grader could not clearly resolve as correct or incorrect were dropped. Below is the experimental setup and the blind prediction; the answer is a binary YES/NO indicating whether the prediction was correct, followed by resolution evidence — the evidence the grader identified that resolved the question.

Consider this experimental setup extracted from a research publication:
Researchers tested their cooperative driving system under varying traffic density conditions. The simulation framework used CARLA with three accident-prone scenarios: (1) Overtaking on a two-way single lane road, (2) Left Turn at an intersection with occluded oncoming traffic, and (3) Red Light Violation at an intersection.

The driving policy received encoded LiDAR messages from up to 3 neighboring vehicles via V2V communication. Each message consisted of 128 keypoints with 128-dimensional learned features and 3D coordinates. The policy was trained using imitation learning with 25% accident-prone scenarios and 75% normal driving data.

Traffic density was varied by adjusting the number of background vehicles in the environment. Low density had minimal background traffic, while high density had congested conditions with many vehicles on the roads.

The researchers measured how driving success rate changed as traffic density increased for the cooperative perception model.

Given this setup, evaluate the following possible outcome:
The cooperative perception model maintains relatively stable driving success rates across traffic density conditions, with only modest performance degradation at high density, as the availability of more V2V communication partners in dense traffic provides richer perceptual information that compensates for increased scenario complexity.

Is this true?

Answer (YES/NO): NO